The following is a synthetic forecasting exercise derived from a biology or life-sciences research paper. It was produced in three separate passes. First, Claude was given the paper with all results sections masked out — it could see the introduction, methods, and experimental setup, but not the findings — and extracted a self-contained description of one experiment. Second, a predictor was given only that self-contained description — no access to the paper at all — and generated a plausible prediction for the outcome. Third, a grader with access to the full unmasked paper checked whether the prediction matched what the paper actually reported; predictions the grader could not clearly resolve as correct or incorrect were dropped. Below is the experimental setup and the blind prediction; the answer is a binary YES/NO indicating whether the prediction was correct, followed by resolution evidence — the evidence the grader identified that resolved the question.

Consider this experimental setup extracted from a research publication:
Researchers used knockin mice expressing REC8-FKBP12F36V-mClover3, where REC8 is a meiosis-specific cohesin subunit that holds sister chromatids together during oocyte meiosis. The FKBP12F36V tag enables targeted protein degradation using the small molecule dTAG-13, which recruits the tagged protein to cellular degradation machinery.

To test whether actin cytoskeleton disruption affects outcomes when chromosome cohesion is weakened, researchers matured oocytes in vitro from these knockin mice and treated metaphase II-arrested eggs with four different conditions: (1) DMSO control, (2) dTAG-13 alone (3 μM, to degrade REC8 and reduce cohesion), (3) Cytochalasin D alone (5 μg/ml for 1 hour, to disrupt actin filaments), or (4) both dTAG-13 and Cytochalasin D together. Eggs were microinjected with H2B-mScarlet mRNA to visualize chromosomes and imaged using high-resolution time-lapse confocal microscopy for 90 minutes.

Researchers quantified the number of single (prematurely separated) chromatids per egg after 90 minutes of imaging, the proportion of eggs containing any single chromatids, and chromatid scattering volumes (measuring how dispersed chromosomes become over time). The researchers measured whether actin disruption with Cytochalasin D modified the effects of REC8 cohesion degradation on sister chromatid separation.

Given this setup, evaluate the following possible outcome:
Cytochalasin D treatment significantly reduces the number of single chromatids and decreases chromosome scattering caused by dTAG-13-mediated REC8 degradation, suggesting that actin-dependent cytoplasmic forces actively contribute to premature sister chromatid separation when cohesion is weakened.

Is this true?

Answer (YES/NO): NO